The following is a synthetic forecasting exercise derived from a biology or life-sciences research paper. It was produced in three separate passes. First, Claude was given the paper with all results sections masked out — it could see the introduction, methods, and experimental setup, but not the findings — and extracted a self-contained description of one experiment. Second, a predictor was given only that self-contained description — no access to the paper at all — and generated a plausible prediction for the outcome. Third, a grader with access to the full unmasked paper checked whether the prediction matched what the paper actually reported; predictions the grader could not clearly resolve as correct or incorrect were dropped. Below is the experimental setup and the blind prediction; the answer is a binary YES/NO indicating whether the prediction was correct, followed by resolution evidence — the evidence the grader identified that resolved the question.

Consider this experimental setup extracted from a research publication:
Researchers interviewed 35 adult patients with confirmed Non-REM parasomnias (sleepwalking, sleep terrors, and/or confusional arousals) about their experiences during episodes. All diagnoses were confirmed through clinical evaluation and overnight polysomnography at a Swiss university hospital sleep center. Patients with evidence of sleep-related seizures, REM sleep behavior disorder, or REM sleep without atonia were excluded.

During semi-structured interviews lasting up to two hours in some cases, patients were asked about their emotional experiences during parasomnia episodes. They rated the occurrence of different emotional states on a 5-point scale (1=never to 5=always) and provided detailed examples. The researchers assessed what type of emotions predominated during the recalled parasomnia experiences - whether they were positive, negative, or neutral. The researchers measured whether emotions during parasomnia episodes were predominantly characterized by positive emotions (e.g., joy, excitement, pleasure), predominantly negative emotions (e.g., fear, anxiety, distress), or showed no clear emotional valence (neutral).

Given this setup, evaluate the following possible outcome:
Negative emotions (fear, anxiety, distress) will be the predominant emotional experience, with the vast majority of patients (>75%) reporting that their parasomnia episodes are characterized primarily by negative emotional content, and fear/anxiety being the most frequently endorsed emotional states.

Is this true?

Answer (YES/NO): YES